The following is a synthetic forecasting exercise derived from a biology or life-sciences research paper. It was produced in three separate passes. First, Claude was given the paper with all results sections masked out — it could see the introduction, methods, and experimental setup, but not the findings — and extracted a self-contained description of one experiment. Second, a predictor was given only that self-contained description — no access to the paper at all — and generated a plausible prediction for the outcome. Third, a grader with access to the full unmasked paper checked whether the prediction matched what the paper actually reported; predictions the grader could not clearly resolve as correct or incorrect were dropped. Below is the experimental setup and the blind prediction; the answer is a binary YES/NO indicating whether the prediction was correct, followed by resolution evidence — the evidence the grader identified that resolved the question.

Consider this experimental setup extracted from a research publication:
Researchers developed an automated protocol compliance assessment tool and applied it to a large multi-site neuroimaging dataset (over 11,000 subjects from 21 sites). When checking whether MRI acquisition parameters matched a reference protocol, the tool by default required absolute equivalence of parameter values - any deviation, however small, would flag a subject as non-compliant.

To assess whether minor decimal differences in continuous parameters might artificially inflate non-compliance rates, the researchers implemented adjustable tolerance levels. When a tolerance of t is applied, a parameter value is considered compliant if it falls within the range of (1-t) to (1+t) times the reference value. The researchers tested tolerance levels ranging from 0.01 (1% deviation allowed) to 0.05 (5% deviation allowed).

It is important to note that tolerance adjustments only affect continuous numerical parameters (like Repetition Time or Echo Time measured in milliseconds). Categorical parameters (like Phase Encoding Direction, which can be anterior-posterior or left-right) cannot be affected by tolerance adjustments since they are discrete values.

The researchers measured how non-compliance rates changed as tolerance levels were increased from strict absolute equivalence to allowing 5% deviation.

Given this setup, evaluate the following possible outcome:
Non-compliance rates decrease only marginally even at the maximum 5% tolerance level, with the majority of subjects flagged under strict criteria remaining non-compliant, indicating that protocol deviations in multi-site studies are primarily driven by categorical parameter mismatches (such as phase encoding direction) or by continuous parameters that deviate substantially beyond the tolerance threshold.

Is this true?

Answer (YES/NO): NO